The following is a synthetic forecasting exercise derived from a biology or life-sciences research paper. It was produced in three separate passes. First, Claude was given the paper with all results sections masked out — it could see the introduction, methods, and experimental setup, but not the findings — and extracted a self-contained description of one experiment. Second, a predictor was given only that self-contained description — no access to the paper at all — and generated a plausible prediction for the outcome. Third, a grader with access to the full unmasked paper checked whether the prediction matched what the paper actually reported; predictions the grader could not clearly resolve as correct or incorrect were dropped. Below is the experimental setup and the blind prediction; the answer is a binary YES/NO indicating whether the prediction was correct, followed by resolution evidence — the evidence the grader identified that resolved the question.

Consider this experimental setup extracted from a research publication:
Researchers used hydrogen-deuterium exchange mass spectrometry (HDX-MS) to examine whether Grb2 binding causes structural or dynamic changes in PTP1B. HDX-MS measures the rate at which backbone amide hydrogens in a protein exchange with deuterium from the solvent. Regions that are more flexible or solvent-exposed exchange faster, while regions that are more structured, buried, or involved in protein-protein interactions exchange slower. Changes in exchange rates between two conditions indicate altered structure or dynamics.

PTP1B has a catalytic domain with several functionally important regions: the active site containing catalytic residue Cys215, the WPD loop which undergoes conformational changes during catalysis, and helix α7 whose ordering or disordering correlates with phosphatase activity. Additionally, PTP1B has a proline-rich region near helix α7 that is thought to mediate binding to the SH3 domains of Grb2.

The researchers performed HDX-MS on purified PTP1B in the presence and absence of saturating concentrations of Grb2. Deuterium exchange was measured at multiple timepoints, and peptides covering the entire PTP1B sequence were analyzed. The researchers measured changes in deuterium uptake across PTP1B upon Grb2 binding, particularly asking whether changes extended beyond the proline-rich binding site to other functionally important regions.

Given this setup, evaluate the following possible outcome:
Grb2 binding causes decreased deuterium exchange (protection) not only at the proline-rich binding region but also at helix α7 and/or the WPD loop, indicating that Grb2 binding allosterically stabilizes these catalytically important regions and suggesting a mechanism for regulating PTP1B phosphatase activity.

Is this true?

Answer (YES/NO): NO